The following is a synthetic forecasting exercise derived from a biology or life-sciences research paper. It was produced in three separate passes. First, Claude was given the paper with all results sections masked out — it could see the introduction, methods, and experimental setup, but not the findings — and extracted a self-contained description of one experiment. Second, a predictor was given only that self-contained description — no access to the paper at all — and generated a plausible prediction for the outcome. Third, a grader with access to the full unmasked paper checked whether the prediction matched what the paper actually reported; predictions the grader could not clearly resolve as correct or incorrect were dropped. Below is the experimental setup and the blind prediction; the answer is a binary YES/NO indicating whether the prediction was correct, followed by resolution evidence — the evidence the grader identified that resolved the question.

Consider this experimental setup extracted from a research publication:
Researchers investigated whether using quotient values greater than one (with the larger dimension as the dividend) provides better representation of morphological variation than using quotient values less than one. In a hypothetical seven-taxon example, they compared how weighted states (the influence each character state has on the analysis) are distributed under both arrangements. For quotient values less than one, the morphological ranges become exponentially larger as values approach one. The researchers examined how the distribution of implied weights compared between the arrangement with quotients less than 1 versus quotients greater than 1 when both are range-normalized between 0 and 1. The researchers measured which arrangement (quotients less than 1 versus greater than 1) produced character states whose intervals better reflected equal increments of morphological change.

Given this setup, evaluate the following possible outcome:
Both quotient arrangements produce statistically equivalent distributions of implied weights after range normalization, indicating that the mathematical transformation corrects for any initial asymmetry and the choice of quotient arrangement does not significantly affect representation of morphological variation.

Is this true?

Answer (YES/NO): NO